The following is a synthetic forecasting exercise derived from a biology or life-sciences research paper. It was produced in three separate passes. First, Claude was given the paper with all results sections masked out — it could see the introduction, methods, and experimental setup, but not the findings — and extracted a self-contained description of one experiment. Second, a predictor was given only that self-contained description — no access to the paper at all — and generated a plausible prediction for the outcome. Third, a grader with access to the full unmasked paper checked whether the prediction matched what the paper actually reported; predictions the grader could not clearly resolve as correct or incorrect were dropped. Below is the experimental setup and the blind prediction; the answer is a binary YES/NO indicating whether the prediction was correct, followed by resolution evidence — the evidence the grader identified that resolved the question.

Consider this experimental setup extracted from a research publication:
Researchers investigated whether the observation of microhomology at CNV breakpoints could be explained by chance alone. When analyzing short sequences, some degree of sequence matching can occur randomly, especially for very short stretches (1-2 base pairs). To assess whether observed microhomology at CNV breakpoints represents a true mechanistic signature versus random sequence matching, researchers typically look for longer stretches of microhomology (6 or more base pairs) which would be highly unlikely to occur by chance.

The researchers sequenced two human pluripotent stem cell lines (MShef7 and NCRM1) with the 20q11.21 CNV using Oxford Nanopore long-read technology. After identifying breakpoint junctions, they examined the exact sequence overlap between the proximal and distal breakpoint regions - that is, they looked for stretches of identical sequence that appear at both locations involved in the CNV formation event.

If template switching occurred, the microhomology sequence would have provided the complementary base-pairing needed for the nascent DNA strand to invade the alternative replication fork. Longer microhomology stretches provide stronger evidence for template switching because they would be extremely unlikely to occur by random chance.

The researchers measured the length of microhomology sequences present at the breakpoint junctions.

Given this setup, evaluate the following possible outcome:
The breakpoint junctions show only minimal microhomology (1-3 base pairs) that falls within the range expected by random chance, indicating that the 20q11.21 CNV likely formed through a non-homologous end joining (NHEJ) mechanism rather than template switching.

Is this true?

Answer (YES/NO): NO